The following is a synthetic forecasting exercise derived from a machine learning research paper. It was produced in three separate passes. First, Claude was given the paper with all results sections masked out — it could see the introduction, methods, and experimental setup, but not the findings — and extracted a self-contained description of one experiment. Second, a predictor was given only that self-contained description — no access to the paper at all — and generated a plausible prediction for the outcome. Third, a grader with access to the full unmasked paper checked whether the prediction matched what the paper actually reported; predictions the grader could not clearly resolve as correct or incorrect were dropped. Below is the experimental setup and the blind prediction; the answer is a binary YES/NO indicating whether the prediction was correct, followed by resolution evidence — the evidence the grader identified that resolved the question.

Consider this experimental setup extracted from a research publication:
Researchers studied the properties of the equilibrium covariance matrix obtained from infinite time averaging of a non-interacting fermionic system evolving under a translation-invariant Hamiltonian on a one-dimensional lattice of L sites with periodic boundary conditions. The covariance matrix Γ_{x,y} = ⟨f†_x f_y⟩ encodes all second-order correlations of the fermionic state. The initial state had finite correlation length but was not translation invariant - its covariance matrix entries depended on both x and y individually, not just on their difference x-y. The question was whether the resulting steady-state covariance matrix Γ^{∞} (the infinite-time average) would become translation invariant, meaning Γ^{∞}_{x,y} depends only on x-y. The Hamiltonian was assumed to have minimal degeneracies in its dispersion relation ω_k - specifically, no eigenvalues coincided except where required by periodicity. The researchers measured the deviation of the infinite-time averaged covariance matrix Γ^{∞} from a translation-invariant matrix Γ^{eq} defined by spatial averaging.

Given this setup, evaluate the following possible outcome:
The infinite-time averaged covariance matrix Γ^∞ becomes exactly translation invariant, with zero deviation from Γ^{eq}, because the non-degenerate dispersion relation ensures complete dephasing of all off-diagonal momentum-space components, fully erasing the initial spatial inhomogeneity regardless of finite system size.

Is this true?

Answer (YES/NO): NO